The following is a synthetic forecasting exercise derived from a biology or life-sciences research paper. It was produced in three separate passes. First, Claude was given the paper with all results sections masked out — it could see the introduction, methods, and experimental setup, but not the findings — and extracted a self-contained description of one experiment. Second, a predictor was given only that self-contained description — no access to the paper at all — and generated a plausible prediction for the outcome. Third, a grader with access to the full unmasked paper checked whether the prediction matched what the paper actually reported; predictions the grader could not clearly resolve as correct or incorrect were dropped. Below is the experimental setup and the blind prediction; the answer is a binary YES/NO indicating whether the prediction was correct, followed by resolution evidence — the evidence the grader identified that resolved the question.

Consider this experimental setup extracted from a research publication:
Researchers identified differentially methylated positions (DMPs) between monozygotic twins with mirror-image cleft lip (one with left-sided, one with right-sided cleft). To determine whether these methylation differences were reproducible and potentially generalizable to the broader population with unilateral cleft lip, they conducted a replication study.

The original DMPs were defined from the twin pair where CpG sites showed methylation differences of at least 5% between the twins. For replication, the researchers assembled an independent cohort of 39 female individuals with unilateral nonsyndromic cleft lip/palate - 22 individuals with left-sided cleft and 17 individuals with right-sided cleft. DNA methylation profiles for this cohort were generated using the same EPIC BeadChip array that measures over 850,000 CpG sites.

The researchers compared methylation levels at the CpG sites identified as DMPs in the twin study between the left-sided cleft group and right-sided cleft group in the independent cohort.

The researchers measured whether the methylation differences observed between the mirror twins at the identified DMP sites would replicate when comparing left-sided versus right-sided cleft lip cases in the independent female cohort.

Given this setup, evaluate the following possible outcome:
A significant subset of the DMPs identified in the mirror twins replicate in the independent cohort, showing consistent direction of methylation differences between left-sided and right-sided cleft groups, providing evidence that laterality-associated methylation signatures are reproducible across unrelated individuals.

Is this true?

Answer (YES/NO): NO